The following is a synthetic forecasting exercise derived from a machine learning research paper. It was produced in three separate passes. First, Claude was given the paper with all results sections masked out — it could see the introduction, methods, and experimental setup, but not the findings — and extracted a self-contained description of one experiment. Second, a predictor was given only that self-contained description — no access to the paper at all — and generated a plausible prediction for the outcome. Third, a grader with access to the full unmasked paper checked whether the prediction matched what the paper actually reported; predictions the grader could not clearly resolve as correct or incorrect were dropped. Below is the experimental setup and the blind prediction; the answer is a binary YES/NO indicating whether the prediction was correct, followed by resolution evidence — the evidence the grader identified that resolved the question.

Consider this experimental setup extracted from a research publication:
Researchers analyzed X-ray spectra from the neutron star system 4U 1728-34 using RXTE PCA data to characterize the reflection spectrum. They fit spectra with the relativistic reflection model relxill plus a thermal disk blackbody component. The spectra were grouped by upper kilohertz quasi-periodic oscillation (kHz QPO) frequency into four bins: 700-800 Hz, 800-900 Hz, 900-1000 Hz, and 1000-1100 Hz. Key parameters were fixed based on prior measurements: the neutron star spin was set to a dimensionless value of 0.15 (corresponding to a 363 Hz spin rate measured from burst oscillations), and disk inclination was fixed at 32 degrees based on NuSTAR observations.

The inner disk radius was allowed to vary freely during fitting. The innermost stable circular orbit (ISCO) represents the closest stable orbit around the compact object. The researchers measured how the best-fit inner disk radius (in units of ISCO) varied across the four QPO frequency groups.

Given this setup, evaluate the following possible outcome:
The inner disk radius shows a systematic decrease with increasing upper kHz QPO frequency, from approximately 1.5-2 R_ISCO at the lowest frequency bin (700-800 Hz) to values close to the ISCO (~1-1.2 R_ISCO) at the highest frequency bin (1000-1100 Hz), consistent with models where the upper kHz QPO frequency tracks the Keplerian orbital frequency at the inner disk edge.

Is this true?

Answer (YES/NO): NO